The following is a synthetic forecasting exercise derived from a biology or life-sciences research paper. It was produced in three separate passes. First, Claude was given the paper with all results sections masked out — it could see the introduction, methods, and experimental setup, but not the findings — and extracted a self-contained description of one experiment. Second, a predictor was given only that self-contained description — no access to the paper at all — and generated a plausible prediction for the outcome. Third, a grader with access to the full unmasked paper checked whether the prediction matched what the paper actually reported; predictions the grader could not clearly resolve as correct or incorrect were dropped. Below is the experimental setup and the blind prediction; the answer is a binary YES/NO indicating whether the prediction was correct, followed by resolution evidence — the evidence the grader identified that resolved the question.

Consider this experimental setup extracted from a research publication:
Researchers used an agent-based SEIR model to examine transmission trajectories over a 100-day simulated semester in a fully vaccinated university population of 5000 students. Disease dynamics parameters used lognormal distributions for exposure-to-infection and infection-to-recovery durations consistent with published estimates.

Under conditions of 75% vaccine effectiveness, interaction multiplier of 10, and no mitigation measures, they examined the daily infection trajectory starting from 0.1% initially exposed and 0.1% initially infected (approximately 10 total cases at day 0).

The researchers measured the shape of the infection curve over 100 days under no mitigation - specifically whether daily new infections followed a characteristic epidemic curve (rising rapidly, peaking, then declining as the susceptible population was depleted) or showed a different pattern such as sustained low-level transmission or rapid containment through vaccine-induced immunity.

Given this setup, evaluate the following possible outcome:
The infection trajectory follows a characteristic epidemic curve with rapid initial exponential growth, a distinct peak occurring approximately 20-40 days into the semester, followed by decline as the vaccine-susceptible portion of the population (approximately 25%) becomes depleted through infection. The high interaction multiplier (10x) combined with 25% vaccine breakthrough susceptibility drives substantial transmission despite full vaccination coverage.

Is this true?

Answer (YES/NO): NO